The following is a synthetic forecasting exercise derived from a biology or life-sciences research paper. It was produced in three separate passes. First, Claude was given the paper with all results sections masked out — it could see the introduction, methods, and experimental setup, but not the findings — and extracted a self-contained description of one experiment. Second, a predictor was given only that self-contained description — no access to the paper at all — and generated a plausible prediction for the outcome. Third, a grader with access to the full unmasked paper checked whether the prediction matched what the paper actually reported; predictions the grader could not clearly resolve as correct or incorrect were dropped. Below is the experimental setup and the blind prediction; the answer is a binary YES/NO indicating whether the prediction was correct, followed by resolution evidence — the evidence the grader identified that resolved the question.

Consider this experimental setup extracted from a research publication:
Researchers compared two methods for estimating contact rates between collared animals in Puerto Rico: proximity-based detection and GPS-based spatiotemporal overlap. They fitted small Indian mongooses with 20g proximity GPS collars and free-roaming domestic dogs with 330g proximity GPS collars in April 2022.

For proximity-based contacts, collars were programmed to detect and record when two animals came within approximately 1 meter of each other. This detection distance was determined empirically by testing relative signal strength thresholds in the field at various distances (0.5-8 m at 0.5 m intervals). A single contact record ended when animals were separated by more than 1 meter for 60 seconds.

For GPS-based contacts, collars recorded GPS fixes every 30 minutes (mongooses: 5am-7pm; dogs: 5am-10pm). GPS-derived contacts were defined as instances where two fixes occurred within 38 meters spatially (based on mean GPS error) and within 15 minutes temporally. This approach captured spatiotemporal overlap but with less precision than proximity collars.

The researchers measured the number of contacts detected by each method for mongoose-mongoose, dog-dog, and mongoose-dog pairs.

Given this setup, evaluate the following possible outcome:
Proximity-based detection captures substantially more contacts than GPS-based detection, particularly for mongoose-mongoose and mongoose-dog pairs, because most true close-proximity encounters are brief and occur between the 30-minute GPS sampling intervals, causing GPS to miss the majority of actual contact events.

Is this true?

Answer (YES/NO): NO